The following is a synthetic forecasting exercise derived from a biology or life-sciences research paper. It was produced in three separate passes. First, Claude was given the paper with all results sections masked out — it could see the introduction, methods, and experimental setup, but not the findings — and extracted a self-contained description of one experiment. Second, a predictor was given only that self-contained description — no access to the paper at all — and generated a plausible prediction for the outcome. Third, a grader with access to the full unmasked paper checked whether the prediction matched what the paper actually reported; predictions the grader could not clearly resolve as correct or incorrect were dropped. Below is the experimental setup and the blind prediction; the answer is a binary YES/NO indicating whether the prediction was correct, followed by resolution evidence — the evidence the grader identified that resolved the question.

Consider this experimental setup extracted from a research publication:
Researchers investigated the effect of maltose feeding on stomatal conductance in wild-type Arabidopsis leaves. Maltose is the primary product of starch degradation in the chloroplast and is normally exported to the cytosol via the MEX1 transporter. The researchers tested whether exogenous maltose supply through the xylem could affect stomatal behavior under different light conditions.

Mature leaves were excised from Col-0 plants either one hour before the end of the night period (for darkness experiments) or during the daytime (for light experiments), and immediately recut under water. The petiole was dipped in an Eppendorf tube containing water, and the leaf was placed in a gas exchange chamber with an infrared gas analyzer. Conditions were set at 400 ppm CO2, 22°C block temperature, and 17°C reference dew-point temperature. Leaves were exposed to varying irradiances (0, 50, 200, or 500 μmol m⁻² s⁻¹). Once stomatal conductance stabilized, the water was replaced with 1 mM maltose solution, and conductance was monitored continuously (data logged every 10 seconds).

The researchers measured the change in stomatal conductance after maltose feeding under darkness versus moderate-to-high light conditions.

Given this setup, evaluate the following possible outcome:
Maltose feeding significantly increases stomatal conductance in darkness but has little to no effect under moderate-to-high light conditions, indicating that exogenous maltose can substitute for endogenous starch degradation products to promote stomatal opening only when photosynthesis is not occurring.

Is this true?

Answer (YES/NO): NO